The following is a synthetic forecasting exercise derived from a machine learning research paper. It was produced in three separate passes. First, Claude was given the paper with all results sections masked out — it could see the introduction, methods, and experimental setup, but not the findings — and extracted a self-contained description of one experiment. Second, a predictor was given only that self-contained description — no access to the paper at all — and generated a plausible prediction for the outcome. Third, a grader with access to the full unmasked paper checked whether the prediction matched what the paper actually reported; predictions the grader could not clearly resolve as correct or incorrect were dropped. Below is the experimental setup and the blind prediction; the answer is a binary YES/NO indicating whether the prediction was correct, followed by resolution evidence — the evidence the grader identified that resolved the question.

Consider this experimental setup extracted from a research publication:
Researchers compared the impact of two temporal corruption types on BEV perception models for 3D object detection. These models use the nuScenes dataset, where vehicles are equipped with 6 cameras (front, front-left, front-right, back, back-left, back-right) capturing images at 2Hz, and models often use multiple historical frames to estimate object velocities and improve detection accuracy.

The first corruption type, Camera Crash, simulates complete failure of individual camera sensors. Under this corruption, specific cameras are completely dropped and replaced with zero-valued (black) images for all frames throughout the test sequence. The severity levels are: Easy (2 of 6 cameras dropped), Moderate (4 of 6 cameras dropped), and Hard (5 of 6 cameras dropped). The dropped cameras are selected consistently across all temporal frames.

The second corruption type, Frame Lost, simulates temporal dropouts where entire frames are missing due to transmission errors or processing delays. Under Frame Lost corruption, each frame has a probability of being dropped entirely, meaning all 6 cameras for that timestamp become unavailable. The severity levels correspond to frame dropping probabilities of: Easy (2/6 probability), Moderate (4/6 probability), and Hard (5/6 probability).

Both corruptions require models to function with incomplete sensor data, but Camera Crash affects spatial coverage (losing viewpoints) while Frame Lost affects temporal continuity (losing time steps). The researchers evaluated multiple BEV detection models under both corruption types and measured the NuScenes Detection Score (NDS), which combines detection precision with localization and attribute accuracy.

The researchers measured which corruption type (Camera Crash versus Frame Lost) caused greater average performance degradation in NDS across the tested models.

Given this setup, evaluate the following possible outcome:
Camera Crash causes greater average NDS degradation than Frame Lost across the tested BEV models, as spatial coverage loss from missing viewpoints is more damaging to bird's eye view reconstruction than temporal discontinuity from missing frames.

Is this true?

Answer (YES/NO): NO